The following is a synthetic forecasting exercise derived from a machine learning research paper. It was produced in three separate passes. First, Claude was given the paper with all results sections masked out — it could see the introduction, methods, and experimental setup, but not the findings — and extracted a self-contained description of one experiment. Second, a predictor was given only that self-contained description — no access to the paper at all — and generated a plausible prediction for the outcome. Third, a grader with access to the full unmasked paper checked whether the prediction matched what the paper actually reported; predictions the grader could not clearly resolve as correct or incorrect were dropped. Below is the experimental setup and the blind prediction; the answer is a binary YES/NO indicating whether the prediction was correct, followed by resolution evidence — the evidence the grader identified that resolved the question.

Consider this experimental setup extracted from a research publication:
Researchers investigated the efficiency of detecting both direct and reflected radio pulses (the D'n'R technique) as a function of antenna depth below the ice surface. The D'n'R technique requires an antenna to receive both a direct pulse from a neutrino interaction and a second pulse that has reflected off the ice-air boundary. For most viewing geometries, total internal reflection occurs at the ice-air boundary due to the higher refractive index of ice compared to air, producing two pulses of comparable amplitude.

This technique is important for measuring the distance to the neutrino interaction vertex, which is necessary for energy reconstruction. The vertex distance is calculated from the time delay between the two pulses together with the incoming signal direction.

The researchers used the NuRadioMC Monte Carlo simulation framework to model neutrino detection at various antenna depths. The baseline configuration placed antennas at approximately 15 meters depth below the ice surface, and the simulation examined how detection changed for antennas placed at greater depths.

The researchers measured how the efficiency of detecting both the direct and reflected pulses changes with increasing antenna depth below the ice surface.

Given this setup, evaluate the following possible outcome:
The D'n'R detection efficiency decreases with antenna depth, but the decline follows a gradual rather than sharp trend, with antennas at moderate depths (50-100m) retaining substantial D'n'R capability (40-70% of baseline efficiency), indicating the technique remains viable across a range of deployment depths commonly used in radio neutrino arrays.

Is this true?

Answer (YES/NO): NO